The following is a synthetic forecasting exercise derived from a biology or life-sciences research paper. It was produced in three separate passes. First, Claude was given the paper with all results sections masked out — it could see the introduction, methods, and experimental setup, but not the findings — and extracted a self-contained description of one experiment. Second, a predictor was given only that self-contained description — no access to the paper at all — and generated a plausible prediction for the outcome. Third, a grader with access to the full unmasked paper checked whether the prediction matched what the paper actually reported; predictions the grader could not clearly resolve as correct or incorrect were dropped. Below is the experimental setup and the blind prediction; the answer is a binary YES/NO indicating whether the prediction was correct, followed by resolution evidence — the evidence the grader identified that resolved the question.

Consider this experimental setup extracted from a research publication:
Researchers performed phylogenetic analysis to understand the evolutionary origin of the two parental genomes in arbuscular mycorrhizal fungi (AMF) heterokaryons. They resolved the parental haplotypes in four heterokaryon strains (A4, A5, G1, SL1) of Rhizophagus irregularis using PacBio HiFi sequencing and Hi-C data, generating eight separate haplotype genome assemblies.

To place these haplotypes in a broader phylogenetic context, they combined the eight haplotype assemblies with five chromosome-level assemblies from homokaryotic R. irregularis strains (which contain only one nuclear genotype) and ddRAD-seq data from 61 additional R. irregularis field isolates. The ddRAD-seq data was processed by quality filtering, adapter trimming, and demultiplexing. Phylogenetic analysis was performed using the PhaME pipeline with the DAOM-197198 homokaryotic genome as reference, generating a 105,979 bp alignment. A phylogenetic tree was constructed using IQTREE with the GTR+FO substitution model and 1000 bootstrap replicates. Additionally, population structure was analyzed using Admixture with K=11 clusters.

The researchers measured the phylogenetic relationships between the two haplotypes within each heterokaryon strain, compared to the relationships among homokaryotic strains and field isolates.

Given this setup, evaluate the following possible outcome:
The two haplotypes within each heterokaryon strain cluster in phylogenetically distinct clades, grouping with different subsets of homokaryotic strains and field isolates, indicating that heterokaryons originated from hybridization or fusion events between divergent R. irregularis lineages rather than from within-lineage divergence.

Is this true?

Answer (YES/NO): NO